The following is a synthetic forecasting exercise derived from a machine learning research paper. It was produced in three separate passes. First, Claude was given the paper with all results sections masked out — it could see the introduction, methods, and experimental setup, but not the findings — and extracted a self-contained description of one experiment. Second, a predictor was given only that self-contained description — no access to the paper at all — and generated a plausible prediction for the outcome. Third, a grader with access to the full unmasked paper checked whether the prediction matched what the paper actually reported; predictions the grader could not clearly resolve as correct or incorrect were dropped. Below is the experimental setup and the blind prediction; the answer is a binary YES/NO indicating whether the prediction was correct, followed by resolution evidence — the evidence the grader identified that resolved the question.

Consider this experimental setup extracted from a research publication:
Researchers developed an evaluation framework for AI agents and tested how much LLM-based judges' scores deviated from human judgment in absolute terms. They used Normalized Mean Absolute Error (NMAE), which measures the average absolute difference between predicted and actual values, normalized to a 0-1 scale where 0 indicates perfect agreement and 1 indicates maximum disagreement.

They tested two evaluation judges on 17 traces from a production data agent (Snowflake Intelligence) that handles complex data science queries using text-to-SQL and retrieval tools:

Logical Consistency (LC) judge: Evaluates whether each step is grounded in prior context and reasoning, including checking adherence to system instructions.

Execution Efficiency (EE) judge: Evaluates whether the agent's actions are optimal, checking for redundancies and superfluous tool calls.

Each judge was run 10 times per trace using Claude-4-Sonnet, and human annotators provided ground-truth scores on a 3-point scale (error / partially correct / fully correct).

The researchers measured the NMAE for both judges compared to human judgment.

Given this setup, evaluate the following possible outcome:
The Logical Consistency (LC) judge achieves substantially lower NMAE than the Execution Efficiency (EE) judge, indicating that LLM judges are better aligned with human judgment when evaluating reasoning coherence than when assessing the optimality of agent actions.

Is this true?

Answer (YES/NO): NO